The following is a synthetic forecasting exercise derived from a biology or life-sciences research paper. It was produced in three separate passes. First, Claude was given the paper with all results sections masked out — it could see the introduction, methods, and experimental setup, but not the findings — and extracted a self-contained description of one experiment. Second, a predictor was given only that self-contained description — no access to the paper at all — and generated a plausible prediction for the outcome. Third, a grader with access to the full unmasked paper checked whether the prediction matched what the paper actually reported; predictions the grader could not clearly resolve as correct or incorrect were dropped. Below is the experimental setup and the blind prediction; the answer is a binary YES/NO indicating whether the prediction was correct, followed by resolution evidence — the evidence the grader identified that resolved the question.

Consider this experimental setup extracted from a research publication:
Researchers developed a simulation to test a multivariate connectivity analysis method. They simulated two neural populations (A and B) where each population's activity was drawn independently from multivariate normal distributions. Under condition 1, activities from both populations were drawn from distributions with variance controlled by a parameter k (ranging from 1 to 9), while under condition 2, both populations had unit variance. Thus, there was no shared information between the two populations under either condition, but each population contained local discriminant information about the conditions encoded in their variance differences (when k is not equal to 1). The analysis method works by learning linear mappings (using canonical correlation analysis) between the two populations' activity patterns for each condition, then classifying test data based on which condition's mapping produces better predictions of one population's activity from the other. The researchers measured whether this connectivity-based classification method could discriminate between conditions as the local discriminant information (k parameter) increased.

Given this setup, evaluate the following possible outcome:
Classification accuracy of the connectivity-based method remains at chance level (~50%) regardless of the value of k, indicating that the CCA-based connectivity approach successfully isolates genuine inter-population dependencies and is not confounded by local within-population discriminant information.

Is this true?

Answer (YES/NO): YES